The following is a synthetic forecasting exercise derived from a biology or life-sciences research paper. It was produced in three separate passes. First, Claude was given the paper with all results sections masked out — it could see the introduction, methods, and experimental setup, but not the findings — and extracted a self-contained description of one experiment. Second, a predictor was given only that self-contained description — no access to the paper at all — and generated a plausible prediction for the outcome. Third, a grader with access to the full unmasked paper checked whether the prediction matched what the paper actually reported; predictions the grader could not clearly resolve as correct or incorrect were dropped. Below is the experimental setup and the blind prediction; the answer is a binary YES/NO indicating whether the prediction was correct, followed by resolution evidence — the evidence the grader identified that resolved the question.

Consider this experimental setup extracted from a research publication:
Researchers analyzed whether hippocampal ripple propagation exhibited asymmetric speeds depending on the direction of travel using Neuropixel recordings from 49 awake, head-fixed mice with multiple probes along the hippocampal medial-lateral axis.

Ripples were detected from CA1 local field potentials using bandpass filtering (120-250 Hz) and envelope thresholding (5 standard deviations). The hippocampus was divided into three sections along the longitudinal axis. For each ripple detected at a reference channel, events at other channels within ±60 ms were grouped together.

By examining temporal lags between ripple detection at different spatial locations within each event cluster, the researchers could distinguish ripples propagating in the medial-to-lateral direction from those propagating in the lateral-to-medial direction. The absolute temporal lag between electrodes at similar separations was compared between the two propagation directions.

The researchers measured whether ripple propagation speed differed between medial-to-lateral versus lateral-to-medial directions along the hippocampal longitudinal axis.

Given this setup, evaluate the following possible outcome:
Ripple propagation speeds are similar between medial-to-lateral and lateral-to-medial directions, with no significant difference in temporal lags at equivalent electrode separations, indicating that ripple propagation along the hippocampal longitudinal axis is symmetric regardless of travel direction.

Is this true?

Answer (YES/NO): YES